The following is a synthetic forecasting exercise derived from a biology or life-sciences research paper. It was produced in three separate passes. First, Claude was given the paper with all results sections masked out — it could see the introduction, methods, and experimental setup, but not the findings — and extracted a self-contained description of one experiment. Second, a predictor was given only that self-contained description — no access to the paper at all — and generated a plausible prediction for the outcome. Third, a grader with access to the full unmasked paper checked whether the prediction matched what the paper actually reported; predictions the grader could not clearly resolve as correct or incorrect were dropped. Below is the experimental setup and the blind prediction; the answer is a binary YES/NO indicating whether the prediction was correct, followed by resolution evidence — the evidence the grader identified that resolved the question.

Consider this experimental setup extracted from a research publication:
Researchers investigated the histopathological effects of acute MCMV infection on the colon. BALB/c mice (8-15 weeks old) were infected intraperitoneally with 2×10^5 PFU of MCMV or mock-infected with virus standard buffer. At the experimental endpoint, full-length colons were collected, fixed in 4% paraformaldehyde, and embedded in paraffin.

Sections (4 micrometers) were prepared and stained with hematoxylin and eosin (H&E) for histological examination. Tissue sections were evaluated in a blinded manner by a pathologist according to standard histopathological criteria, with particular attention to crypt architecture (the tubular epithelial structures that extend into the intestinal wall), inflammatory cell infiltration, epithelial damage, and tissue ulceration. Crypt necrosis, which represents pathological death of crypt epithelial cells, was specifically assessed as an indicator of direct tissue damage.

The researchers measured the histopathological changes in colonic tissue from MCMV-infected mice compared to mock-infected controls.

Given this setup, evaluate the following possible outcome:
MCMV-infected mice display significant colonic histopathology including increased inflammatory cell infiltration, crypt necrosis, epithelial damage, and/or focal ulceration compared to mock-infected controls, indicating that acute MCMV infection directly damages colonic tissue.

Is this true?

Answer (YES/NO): NO